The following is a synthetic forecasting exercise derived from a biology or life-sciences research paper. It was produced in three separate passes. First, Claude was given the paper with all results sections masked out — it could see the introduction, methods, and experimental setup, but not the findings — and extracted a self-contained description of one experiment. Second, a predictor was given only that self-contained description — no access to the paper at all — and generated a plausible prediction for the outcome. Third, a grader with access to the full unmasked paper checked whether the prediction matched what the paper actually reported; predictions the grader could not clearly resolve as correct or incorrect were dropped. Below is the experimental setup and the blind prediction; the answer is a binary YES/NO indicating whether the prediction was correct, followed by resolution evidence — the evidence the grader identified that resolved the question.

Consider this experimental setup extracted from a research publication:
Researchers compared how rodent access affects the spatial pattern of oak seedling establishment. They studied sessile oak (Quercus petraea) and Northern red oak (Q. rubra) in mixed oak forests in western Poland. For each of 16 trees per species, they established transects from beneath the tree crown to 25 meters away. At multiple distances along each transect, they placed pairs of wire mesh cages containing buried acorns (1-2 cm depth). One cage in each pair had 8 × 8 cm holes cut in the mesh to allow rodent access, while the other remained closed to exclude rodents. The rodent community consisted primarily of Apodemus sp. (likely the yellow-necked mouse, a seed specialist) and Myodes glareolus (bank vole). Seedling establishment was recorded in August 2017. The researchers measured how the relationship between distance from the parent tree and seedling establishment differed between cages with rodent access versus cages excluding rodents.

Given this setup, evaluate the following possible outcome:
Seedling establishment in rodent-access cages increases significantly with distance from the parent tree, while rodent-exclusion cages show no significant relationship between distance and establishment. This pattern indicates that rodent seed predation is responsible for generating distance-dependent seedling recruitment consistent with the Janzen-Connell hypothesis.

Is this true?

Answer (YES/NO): NO